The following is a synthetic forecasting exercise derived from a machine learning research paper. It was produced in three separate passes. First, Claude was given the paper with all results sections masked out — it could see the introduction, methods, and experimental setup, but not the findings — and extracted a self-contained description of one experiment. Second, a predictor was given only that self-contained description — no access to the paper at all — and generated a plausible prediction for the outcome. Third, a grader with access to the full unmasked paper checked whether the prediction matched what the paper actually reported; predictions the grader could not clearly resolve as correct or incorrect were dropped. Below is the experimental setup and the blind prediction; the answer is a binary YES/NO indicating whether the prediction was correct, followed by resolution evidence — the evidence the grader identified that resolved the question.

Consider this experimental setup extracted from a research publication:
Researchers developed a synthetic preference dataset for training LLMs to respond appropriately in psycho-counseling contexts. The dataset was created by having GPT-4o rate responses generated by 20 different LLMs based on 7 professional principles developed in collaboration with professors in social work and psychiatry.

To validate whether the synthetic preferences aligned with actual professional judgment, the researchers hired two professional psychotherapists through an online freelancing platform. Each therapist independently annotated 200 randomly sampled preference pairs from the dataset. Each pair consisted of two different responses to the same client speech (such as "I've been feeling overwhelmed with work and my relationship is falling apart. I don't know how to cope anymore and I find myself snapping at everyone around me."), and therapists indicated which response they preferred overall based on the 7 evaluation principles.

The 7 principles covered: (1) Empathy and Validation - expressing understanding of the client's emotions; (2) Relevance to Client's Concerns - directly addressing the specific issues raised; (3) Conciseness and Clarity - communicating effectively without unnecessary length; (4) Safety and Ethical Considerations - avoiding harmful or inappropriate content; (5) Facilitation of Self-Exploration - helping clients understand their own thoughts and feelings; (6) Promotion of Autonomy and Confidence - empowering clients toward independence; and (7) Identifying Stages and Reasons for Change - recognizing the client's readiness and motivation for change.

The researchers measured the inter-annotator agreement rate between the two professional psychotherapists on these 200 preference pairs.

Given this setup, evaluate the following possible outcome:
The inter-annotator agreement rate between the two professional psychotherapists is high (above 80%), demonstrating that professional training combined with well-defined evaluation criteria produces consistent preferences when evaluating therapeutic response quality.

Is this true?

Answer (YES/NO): YES